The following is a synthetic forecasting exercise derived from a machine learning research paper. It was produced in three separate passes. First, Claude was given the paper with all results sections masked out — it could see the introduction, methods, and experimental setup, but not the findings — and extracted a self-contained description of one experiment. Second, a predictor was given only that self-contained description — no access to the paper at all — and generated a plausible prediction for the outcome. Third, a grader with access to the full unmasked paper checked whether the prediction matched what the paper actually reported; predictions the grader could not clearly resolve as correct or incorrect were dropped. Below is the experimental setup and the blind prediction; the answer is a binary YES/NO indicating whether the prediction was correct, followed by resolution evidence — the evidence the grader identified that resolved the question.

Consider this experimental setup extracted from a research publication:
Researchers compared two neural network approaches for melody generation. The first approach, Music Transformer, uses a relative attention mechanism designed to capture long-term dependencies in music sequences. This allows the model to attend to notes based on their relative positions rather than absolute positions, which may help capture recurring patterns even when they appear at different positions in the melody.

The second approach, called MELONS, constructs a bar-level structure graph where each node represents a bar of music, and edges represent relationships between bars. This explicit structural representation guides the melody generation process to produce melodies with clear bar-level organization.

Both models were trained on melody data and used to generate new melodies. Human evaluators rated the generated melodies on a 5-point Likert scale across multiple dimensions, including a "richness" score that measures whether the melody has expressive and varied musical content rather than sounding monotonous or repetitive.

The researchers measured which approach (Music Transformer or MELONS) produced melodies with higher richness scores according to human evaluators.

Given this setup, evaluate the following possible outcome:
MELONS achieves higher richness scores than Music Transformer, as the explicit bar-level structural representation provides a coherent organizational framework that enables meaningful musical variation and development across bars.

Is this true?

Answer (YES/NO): YES